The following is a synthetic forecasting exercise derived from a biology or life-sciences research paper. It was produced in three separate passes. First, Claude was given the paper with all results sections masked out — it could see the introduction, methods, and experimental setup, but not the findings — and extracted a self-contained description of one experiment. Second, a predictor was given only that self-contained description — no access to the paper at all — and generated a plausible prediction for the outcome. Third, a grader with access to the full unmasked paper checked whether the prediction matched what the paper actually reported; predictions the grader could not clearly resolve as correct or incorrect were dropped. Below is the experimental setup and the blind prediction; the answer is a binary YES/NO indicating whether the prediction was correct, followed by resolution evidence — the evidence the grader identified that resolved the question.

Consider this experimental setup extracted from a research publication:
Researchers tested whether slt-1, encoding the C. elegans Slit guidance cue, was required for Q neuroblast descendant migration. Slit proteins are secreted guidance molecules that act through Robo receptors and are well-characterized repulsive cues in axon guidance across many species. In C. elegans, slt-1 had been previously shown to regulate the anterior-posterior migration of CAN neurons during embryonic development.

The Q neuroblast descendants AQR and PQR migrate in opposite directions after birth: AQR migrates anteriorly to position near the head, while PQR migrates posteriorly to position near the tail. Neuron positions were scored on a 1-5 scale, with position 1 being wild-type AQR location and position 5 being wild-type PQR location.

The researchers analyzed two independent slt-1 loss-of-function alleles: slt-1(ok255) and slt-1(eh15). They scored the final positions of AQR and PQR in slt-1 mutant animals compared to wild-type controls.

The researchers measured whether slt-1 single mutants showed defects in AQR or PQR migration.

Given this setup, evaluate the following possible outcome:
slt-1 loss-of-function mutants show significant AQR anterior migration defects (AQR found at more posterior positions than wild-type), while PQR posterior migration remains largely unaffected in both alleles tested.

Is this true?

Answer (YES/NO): NO